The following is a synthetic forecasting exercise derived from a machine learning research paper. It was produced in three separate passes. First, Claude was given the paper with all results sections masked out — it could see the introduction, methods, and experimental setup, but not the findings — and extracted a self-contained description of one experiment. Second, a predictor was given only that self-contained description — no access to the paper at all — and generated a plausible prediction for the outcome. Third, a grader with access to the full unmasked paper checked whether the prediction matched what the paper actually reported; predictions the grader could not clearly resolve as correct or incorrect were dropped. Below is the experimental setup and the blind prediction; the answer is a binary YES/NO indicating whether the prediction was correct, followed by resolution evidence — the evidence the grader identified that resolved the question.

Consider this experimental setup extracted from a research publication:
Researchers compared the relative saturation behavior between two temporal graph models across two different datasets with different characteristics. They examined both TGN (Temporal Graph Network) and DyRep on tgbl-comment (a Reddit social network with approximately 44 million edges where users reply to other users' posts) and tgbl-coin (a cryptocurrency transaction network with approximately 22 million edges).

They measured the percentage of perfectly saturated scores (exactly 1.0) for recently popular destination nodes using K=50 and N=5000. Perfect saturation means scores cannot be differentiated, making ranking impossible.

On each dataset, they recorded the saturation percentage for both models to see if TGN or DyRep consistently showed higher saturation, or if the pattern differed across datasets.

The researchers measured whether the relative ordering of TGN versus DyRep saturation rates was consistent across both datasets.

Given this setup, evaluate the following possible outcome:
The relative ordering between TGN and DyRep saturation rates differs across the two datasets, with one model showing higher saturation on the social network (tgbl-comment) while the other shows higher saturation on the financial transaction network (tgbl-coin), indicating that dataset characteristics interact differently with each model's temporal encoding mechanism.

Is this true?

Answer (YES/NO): NO